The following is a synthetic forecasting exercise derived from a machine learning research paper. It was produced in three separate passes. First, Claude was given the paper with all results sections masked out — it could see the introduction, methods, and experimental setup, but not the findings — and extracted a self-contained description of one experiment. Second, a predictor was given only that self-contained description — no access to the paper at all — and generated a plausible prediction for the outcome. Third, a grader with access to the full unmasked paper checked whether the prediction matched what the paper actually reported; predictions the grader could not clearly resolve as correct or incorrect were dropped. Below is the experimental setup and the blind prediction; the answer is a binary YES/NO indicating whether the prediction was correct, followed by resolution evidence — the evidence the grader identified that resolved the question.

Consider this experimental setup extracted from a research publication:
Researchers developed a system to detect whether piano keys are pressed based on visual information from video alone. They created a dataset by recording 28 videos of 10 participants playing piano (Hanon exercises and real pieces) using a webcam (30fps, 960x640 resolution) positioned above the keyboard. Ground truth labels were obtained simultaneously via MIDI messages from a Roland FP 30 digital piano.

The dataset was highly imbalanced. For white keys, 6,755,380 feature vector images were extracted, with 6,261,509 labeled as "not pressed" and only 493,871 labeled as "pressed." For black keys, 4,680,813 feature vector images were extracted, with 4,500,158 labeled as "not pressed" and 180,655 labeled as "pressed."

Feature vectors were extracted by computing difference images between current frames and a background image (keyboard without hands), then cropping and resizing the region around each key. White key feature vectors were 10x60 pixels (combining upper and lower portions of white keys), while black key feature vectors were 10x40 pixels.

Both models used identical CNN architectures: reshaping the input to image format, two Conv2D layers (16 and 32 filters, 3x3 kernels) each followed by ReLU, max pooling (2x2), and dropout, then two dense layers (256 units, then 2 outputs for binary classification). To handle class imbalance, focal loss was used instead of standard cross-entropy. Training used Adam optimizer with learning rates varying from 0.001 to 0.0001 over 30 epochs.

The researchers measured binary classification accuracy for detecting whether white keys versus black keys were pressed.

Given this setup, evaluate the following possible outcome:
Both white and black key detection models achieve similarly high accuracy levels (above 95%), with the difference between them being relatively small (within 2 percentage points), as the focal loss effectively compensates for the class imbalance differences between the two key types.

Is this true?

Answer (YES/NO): NO